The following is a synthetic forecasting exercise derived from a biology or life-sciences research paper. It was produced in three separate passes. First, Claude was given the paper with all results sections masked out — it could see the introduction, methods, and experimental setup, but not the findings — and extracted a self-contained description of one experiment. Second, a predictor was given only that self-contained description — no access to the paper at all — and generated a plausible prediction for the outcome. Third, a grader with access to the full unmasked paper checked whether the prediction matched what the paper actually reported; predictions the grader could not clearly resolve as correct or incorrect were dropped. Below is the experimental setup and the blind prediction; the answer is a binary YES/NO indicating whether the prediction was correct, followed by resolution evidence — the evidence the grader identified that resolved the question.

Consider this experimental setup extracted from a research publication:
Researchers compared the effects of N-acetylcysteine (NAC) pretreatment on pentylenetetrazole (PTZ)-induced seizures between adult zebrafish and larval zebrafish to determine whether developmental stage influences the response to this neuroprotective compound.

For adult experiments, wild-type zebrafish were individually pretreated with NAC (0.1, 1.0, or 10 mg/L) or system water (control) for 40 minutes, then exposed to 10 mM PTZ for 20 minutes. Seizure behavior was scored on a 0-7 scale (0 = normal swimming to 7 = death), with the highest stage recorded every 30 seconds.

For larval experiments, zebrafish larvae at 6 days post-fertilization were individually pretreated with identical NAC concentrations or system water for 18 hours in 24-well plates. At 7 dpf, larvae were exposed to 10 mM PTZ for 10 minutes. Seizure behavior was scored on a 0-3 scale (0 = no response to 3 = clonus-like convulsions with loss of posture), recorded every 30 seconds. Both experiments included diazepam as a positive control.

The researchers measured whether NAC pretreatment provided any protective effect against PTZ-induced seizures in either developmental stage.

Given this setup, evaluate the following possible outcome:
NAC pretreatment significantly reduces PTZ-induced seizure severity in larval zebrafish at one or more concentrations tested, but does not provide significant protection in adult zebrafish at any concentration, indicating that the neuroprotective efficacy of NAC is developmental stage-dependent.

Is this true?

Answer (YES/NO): NO